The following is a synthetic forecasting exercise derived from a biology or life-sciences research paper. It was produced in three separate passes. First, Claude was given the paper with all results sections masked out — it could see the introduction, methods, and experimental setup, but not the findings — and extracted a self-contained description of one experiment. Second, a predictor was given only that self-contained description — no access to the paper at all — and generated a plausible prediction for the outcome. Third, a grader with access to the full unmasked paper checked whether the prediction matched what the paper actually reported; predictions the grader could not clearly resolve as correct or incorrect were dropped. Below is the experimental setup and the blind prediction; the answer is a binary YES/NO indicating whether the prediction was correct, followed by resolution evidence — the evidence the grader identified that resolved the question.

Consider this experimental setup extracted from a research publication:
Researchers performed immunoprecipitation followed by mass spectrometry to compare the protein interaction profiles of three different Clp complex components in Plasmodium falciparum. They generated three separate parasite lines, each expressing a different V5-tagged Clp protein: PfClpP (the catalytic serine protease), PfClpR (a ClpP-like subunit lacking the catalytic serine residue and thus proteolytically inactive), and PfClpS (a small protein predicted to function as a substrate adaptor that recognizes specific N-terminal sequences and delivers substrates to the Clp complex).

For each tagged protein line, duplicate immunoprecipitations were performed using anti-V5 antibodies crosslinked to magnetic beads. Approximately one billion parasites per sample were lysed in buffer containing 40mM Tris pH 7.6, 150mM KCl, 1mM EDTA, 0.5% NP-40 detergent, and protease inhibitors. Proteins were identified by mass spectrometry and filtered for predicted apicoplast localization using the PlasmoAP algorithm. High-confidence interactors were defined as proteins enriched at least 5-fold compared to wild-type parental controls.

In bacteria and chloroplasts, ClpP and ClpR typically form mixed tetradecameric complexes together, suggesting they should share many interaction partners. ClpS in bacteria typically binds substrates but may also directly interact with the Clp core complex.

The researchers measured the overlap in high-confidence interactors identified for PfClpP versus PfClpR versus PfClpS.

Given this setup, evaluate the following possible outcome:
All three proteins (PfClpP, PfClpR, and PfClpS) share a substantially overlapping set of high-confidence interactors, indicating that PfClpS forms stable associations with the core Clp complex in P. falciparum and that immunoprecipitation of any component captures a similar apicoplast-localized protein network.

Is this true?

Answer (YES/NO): NO